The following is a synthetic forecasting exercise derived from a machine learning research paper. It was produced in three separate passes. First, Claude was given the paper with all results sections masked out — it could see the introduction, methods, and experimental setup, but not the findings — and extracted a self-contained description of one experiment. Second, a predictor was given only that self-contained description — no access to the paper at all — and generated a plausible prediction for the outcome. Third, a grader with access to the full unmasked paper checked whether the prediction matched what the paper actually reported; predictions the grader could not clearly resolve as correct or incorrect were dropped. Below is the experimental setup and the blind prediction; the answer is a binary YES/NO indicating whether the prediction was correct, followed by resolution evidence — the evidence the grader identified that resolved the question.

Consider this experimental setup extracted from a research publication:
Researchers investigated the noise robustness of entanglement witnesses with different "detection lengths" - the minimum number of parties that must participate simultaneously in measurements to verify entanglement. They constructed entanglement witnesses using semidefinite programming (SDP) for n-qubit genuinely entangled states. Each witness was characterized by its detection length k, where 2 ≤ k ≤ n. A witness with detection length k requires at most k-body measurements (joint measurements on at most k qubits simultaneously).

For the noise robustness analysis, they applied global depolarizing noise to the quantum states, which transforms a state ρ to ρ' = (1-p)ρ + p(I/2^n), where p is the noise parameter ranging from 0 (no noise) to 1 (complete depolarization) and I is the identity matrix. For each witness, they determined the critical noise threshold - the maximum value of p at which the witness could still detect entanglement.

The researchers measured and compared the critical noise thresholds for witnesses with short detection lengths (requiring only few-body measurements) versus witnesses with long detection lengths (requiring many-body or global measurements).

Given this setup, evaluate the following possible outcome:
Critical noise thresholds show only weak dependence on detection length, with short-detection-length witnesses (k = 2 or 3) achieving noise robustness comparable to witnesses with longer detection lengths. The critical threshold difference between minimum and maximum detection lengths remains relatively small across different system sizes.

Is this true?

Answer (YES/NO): NO